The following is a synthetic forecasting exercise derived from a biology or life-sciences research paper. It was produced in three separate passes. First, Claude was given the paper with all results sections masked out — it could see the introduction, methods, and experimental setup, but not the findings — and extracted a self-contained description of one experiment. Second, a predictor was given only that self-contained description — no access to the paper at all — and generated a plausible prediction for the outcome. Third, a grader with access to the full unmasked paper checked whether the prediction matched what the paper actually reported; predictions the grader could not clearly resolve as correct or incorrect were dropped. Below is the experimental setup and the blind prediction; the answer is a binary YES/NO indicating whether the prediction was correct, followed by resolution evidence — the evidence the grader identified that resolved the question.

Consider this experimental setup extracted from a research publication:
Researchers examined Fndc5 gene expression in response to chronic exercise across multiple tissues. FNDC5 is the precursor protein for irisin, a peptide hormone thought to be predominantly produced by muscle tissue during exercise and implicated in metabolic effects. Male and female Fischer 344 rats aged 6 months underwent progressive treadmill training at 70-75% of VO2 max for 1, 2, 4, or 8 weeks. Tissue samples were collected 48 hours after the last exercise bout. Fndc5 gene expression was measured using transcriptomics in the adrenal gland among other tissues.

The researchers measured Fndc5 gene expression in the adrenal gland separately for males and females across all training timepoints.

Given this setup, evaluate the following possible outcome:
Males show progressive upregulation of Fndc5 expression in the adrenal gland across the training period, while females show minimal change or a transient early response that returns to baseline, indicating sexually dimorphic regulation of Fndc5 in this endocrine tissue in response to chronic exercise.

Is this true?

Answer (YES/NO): NO